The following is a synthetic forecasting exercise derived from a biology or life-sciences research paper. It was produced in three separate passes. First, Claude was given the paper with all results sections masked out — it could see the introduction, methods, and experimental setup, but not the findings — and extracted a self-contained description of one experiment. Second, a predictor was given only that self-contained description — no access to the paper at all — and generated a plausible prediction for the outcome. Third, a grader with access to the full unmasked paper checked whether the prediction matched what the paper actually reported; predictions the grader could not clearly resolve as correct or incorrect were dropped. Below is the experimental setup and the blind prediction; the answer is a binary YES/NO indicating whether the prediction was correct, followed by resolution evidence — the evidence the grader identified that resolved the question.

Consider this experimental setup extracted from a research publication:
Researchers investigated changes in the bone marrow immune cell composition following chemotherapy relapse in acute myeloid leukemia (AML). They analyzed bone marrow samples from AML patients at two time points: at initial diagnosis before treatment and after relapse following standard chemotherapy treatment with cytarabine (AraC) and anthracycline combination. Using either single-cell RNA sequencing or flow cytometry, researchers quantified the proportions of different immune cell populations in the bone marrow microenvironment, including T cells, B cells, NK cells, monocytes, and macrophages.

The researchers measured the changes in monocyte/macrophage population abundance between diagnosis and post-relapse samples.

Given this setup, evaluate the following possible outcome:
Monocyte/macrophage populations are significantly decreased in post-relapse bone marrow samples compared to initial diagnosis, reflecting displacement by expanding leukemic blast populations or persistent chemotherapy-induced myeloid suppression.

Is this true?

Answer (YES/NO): NO